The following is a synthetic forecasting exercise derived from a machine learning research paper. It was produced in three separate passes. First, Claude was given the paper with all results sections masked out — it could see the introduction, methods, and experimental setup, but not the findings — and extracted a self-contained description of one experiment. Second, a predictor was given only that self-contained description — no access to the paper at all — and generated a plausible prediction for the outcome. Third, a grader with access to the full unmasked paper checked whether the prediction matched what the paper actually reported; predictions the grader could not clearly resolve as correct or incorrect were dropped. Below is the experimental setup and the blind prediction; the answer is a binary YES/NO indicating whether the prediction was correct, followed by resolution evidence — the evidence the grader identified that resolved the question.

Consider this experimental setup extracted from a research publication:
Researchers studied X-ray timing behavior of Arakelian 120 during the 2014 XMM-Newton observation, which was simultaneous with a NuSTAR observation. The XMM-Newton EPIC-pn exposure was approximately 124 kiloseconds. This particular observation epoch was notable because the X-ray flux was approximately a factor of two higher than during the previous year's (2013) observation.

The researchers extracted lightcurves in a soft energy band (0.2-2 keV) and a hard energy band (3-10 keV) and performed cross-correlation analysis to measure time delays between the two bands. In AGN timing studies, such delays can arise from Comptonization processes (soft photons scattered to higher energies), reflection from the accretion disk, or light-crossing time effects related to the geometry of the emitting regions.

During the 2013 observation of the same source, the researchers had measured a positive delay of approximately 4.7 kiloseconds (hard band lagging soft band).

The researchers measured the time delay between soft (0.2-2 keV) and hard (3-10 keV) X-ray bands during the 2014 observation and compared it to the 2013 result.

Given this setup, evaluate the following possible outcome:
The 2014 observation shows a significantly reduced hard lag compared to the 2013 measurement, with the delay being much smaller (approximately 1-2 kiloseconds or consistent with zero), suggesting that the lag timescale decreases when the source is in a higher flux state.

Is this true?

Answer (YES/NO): NO